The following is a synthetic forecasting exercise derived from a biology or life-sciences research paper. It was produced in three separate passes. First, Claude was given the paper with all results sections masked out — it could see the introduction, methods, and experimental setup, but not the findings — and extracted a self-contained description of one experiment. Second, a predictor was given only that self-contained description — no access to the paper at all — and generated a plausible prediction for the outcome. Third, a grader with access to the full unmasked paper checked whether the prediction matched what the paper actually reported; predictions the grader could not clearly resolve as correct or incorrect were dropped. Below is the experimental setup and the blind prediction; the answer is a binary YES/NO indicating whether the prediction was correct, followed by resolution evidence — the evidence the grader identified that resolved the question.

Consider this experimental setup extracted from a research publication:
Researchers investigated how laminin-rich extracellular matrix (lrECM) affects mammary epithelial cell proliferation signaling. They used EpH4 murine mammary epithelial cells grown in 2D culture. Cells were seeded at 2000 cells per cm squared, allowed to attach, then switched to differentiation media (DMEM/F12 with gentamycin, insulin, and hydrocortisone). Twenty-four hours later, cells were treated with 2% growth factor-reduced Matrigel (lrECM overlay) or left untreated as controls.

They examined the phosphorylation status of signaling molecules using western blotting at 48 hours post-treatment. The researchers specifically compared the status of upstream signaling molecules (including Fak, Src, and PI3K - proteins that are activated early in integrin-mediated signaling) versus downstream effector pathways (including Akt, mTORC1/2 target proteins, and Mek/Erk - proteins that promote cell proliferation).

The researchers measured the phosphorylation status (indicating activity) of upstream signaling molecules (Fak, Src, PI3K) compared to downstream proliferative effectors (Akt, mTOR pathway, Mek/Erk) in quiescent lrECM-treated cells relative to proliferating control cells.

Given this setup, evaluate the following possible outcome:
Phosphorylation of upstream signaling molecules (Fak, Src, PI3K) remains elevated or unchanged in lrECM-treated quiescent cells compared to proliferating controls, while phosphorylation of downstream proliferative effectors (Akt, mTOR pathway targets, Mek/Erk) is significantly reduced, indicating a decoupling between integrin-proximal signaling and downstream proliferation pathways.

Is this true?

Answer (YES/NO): YES